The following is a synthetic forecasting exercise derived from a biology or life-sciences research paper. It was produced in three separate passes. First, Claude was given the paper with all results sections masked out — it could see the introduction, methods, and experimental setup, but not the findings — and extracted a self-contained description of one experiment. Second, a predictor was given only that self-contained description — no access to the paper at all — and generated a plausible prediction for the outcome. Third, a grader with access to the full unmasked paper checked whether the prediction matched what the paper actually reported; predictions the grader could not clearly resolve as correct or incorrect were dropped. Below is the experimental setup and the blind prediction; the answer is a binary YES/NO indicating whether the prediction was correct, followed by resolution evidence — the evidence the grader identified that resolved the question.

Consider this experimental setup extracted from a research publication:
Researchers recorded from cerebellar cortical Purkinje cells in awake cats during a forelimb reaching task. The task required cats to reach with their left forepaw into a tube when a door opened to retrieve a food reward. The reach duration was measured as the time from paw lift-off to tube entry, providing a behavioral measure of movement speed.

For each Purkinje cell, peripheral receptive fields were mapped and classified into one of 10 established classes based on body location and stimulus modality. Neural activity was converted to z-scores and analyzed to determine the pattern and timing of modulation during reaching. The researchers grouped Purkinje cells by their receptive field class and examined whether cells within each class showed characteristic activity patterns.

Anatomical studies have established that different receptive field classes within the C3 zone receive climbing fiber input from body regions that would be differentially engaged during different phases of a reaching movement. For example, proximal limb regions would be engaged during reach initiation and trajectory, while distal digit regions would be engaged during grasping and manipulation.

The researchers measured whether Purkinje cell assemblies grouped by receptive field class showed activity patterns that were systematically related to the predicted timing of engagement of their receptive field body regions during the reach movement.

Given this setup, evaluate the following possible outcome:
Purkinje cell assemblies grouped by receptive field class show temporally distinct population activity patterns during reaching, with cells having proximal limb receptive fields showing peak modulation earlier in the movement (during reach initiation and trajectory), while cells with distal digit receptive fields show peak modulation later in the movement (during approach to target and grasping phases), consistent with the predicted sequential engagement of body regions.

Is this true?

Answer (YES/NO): NO